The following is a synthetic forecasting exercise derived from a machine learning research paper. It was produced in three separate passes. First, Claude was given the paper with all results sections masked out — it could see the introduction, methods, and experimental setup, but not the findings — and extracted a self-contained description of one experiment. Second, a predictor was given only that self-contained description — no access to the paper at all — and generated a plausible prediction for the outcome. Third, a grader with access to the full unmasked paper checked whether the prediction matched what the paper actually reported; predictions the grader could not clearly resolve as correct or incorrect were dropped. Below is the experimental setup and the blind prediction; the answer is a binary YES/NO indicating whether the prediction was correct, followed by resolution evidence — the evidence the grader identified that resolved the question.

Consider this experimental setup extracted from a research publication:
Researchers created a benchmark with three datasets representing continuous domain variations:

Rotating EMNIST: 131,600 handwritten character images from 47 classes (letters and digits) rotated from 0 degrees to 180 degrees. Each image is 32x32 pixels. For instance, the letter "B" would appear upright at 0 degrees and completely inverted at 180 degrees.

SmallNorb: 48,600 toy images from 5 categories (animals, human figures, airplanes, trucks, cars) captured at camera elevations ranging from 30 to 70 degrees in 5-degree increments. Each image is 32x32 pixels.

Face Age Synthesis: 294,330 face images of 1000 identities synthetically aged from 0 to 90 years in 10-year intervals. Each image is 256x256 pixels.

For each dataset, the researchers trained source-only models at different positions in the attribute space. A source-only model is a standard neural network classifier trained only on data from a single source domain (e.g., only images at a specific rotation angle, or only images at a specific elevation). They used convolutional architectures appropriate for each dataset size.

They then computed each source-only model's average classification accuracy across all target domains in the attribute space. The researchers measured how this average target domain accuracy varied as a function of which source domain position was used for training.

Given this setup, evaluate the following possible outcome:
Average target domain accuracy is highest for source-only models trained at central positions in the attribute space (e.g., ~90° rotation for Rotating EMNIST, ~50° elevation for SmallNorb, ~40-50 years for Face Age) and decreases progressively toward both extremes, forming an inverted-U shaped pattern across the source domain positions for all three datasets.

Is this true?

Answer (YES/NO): NO